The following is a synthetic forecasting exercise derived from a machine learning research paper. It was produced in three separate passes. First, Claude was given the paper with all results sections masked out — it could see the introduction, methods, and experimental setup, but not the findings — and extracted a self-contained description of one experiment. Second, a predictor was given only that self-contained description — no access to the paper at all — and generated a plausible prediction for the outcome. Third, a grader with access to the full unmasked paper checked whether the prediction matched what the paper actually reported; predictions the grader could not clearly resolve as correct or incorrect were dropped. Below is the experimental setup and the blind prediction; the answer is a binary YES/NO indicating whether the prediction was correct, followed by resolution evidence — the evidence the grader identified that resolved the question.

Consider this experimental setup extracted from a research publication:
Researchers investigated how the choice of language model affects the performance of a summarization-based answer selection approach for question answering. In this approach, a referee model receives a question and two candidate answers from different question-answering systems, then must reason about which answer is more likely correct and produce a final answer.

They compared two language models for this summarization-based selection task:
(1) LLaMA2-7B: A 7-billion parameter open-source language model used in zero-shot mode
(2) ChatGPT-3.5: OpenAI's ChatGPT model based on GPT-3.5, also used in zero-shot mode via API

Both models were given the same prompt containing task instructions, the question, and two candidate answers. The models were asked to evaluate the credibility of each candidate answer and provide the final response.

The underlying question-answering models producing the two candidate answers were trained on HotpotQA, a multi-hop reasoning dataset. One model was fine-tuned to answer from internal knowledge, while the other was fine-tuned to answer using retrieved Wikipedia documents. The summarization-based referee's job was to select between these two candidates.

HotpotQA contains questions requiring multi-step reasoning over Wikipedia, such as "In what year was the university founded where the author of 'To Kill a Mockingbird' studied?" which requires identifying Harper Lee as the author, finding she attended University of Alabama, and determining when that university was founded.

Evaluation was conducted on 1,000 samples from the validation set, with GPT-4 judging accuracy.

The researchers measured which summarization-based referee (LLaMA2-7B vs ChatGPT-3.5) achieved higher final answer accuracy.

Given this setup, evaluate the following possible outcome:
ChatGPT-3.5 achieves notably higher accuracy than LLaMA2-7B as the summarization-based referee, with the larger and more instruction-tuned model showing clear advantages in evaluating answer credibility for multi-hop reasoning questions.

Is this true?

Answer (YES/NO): YES